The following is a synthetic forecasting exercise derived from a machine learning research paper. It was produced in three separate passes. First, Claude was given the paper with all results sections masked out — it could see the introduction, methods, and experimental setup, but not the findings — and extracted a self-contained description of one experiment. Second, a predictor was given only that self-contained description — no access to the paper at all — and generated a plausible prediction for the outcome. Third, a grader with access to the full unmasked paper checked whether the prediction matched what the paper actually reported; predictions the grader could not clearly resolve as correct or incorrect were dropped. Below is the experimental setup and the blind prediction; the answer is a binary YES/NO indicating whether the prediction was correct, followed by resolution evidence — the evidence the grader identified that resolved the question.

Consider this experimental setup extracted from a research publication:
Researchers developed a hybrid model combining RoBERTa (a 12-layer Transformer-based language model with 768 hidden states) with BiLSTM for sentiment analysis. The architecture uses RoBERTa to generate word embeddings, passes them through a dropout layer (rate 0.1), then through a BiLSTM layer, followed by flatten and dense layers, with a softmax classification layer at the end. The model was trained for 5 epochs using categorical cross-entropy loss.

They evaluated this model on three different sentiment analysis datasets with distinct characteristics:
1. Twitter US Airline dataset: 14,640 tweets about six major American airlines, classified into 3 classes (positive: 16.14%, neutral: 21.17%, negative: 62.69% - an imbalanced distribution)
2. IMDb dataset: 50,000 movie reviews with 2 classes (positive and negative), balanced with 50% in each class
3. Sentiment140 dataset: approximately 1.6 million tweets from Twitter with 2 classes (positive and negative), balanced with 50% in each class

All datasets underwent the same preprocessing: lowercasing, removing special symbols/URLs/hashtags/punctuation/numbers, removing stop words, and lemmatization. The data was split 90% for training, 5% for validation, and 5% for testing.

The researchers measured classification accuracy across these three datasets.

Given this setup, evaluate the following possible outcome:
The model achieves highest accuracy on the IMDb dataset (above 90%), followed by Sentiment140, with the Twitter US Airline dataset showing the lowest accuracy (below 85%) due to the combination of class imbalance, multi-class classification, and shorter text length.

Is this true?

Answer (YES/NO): YES